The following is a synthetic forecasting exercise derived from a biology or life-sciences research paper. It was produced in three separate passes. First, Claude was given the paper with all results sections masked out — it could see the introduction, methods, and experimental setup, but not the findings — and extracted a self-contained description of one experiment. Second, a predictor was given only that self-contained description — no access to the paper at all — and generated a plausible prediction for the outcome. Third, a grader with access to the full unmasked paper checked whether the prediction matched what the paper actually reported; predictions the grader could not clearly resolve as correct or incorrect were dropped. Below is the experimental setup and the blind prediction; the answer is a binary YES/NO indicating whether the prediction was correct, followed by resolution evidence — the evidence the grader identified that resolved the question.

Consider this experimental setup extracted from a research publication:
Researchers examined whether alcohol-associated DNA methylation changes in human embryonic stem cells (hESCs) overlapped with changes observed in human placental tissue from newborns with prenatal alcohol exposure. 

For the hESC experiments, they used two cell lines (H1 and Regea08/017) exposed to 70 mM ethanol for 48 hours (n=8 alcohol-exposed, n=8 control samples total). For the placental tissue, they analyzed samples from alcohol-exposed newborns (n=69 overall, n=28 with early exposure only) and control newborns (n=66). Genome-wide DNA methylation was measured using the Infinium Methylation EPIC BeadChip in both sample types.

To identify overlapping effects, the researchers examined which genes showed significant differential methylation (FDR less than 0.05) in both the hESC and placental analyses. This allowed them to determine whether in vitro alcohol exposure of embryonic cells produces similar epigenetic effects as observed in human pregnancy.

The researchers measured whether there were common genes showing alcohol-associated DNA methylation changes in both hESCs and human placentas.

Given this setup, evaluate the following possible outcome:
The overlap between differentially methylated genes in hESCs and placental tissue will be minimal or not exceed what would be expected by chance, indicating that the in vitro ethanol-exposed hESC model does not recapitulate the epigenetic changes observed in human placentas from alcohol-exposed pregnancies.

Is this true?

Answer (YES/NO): NO